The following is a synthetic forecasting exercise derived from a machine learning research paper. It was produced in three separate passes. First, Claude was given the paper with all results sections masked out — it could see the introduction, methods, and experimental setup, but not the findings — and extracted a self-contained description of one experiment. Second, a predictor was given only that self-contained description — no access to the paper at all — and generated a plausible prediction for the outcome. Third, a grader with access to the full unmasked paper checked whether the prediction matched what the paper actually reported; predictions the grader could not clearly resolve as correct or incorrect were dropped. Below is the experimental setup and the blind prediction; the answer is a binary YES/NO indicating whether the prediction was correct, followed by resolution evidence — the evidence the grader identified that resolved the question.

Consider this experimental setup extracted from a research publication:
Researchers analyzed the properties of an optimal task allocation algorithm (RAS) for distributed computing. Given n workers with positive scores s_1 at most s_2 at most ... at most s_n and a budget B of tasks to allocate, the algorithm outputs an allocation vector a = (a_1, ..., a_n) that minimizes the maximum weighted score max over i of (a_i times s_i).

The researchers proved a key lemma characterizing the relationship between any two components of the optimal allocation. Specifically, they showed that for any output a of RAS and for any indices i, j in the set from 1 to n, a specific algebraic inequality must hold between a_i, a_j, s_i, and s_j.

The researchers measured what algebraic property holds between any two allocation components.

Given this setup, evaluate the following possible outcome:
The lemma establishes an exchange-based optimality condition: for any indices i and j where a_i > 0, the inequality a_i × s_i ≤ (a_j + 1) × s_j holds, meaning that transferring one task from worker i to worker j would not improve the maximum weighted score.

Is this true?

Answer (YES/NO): YES